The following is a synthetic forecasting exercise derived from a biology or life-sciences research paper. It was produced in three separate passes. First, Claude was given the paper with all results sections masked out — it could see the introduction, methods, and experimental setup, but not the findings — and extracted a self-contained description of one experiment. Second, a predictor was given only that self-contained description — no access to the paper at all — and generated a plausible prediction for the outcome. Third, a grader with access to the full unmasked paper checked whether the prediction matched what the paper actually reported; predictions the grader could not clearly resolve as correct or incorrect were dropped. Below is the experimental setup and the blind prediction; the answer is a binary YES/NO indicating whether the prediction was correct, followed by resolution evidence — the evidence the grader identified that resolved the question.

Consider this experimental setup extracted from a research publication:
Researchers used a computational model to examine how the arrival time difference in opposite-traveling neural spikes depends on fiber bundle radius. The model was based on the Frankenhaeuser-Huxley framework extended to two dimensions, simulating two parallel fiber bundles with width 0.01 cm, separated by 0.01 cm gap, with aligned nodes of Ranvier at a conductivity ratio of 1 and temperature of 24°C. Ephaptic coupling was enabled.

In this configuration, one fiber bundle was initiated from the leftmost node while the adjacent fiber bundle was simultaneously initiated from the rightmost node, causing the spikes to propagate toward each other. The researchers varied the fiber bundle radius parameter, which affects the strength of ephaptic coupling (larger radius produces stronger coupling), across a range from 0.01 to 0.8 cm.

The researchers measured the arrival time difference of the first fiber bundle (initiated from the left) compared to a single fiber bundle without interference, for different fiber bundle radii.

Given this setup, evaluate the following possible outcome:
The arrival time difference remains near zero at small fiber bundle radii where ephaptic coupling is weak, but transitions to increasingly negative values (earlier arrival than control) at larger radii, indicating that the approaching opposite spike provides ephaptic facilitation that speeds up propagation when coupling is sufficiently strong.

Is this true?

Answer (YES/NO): NO